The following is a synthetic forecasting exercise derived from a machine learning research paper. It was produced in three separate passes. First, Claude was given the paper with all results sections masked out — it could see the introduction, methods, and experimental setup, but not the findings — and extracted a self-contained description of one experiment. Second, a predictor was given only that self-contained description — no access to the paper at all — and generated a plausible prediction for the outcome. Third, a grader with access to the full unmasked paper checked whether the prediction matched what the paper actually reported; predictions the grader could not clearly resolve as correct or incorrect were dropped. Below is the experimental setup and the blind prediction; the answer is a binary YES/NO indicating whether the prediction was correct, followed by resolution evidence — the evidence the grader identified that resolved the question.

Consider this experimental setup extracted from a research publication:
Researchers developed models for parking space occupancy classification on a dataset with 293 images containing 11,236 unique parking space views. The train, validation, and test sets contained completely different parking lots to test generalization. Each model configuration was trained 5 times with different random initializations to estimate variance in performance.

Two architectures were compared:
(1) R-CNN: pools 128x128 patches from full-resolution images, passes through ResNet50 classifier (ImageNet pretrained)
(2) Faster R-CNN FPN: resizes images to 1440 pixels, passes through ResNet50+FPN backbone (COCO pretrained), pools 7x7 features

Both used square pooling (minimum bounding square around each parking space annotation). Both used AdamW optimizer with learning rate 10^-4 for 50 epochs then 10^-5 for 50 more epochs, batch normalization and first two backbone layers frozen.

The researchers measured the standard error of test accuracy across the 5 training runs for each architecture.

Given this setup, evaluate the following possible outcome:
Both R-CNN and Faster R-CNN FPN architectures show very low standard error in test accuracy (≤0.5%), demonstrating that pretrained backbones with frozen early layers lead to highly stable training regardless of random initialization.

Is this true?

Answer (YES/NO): YES